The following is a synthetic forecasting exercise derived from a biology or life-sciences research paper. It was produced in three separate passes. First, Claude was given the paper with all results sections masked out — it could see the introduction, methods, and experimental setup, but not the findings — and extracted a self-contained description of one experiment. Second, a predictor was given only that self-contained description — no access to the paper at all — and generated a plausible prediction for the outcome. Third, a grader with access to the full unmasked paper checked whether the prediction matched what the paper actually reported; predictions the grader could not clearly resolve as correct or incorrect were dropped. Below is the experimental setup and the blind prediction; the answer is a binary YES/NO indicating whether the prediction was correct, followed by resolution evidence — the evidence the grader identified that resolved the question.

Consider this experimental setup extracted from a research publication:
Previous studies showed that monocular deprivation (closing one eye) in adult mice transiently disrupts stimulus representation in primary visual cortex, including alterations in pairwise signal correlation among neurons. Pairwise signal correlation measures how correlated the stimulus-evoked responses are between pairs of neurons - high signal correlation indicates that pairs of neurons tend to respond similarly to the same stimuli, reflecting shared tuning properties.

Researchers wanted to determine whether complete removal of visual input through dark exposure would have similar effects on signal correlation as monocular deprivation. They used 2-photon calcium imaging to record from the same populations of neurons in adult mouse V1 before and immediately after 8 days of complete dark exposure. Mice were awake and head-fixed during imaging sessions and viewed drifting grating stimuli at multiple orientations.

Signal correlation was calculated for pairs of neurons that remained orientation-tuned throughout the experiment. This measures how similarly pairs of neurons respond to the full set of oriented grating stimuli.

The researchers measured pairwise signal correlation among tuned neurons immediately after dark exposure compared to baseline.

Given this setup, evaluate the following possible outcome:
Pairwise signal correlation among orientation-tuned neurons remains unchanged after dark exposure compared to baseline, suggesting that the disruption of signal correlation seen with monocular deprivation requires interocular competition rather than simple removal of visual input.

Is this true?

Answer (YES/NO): YES